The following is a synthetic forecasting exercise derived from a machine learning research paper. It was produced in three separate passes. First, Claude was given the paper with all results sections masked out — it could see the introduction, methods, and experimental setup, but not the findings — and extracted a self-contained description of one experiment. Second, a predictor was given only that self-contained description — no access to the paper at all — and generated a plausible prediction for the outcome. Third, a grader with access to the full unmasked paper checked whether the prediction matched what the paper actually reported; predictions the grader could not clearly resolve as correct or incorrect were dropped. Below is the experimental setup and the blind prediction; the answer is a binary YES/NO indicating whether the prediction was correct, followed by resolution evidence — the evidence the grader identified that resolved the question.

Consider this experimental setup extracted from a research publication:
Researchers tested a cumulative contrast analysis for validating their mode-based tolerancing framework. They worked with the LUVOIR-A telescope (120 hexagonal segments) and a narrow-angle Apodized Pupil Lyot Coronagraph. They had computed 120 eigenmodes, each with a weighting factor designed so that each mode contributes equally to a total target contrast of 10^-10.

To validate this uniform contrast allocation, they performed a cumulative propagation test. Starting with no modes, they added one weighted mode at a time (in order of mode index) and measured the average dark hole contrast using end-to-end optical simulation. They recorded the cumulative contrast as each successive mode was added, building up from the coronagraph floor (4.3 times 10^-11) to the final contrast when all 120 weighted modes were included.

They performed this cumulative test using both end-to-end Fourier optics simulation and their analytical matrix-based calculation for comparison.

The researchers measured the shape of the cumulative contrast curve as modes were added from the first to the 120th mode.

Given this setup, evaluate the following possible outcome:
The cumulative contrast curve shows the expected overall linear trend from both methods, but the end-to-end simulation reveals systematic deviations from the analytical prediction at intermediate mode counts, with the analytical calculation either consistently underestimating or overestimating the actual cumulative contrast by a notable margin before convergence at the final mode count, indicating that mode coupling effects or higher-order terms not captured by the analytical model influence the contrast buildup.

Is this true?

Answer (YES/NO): NO